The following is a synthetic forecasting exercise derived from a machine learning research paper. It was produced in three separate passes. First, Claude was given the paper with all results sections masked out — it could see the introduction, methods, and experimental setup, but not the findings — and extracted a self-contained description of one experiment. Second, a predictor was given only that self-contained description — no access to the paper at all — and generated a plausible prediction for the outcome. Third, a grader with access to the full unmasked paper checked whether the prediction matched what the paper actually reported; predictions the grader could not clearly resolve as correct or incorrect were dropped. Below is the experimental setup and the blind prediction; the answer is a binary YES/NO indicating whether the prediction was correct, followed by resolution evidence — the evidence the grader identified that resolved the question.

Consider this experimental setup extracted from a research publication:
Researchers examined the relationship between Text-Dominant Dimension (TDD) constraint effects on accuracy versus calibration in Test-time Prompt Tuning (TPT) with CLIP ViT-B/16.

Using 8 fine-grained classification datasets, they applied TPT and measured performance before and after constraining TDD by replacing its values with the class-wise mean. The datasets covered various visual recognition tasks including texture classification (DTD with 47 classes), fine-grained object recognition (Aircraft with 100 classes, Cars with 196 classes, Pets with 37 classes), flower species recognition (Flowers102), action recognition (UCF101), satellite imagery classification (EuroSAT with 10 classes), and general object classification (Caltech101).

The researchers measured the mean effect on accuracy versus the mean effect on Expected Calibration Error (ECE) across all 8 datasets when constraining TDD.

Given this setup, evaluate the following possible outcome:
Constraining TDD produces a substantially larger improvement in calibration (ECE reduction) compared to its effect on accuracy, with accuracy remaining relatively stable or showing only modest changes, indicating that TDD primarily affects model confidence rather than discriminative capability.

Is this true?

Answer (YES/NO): YES